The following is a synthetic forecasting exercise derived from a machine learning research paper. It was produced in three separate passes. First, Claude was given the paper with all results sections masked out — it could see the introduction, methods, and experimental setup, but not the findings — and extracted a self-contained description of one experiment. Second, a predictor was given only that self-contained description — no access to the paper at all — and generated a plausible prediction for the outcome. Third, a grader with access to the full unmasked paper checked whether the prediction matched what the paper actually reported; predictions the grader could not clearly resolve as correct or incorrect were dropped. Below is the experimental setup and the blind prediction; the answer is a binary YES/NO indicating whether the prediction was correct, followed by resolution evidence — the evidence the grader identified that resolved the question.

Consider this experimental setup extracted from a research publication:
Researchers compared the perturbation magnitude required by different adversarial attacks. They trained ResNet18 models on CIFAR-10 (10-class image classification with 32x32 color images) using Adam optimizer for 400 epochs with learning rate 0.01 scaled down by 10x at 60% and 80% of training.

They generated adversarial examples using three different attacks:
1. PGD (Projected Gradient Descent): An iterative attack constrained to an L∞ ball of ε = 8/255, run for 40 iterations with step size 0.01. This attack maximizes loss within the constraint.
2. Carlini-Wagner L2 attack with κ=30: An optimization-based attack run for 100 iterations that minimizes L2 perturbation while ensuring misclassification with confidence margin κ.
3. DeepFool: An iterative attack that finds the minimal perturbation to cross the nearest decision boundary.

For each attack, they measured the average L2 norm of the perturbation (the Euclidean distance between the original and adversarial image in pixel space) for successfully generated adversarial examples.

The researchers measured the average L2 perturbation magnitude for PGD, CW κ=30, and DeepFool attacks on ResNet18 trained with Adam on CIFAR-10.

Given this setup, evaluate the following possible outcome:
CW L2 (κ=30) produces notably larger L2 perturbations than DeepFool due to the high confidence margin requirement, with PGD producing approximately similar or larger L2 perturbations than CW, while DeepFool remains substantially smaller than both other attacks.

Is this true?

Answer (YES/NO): NO